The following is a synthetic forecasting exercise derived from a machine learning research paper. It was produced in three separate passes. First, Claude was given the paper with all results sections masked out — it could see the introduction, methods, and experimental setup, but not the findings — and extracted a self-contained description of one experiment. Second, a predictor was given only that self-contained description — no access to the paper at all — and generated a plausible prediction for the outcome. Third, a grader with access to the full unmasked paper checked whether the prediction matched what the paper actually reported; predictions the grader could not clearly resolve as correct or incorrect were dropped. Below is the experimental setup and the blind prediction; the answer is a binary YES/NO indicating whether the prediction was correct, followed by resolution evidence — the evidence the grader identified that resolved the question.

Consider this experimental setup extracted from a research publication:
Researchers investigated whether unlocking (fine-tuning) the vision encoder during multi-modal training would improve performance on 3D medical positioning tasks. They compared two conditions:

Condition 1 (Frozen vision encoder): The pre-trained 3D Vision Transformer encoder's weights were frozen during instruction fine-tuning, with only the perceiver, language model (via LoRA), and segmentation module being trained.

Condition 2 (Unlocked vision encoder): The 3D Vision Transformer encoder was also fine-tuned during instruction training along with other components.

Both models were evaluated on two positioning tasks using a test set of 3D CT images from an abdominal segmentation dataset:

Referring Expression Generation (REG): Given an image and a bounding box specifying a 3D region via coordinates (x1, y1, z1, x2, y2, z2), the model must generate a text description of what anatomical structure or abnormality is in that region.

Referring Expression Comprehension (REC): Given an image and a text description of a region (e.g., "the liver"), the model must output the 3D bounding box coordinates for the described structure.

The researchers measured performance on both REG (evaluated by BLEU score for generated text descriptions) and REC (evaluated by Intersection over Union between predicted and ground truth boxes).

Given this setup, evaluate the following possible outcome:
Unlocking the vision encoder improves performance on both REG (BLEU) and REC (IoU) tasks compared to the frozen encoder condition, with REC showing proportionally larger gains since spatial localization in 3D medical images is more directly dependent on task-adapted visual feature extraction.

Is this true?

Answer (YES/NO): NO